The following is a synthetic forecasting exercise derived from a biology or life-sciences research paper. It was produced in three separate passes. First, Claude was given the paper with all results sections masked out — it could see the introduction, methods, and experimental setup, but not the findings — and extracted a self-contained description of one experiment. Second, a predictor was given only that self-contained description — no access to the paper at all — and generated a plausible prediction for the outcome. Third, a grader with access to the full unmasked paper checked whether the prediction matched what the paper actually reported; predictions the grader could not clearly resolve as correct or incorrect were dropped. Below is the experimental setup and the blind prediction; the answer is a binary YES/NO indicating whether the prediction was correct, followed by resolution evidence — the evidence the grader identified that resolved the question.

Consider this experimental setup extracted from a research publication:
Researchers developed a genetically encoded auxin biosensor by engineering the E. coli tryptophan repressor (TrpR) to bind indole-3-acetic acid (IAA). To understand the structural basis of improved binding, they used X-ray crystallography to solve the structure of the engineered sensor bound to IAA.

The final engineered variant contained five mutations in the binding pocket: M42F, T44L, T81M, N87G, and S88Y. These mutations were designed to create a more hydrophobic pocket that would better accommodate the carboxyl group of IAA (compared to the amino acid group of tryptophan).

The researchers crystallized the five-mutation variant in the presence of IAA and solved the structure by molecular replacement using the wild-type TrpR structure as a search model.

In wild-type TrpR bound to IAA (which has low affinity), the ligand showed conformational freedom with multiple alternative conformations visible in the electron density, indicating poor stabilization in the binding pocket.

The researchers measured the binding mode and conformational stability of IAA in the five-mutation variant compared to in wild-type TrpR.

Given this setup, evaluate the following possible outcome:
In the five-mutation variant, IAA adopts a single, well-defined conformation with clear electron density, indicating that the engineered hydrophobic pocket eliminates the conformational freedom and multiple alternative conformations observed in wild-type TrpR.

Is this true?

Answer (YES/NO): YES